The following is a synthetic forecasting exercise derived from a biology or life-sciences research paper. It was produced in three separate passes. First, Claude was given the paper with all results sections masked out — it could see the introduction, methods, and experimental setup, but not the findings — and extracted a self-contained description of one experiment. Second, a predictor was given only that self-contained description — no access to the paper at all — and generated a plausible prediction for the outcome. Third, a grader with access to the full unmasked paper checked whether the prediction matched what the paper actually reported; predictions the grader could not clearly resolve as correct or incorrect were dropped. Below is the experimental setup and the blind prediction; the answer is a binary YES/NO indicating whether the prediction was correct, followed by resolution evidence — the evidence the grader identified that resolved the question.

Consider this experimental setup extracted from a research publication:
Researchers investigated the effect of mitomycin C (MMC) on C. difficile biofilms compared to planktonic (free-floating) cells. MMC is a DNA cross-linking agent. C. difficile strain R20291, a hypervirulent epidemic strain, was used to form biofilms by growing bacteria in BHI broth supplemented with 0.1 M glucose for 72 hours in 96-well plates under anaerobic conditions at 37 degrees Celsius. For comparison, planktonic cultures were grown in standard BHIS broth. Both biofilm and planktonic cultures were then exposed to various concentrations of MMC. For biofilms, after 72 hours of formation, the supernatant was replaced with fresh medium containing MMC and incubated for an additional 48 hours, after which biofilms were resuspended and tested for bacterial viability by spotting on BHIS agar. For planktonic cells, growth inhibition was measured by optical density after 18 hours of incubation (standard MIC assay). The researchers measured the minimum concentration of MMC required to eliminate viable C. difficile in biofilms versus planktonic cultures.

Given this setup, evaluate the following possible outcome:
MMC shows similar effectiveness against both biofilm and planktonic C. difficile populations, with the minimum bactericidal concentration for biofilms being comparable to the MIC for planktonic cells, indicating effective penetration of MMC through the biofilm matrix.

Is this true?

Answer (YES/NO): YES